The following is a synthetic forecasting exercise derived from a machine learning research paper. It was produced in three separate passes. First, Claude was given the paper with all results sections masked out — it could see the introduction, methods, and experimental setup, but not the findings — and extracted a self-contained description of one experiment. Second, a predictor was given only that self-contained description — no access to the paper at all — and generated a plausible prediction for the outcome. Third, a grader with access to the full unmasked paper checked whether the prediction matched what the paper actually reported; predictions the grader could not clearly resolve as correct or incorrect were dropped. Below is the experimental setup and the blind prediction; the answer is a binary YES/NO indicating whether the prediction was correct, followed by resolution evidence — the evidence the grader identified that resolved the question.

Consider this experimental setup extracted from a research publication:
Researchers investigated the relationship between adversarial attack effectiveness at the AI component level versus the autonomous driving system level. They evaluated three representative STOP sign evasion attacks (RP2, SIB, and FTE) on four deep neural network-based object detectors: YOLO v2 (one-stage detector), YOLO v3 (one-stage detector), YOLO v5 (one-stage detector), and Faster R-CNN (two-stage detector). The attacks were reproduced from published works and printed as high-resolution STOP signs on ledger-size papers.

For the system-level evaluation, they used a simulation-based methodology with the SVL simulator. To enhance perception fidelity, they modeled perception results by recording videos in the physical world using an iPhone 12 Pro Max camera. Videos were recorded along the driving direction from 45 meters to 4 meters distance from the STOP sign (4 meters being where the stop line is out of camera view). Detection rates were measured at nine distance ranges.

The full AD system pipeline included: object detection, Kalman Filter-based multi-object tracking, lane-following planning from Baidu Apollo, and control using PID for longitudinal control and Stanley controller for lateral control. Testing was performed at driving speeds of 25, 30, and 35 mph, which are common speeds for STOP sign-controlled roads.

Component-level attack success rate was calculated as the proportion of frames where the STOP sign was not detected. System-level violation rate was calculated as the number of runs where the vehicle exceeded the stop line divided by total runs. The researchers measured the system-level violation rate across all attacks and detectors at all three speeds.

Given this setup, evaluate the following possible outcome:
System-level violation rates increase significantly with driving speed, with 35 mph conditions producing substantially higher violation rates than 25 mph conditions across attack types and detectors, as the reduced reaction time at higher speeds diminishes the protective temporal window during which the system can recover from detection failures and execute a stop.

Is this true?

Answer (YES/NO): NO